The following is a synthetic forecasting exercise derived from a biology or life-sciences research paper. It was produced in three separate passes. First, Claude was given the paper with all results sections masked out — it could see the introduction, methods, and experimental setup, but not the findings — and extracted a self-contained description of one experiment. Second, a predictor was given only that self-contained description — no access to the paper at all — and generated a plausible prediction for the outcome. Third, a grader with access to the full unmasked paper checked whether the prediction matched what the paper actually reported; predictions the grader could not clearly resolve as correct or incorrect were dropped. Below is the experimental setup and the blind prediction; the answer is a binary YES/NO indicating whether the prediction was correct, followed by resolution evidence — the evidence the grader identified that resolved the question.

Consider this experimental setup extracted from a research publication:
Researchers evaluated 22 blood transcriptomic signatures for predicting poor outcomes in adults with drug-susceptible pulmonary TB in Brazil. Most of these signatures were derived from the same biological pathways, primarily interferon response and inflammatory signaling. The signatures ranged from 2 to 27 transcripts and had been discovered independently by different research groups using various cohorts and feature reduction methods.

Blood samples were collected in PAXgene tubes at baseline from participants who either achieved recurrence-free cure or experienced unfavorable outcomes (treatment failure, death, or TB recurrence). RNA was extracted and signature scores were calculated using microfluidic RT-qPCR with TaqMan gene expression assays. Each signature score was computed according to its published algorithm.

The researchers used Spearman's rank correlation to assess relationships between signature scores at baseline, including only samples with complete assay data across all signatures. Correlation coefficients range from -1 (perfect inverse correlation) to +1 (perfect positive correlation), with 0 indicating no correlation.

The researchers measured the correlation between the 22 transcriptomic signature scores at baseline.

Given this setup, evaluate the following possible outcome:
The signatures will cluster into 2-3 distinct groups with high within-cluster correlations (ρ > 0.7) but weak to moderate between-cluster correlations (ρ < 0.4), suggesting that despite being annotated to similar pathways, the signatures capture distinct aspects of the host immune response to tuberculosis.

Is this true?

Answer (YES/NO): NO